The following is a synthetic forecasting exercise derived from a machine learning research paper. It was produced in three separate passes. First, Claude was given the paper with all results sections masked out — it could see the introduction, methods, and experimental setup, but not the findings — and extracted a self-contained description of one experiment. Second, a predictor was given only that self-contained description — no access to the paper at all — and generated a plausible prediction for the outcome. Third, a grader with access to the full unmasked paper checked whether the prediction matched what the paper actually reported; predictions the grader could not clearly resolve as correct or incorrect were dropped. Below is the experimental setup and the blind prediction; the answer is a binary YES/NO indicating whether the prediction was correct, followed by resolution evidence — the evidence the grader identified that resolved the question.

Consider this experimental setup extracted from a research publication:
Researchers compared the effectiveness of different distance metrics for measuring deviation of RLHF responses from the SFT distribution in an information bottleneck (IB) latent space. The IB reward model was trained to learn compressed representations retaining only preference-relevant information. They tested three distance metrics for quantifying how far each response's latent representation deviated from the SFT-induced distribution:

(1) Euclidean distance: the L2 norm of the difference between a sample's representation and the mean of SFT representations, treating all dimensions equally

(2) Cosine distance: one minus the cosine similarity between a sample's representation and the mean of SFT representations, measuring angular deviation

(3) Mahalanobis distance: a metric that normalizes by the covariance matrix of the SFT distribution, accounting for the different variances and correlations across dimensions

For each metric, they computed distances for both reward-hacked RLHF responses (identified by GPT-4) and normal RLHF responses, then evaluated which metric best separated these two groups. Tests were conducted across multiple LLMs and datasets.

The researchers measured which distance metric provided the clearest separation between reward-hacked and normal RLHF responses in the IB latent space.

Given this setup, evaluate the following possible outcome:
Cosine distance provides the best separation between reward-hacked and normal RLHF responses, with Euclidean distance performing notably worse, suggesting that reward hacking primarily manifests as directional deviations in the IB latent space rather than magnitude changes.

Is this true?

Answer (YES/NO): NO